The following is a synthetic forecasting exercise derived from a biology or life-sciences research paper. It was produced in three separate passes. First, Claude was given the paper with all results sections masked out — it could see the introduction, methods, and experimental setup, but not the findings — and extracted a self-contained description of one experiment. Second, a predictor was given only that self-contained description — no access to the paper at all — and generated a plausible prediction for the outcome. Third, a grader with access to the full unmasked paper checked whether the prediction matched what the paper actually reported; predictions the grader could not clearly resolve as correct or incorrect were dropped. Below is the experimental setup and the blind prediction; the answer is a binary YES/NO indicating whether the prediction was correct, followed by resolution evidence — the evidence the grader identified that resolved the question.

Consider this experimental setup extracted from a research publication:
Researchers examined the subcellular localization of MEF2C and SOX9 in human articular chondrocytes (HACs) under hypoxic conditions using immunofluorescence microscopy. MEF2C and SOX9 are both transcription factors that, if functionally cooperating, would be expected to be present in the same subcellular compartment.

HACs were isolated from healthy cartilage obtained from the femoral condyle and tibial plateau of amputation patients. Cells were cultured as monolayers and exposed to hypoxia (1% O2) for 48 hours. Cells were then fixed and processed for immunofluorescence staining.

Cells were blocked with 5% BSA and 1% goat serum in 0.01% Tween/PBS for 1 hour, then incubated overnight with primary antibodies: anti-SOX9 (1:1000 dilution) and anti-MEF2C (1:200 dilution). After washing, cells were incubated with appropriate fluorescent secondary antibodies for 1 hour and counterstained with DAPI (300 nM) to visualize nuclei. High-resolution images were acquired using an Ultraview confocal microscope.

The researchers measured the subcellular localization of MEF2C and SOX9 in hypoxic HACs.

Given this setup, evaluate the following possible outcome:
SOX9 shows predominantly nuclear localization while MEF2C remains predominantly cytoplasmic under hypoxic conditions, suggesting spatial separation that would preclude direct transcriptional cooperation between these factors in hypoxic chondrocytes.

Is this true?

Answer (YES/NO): NO